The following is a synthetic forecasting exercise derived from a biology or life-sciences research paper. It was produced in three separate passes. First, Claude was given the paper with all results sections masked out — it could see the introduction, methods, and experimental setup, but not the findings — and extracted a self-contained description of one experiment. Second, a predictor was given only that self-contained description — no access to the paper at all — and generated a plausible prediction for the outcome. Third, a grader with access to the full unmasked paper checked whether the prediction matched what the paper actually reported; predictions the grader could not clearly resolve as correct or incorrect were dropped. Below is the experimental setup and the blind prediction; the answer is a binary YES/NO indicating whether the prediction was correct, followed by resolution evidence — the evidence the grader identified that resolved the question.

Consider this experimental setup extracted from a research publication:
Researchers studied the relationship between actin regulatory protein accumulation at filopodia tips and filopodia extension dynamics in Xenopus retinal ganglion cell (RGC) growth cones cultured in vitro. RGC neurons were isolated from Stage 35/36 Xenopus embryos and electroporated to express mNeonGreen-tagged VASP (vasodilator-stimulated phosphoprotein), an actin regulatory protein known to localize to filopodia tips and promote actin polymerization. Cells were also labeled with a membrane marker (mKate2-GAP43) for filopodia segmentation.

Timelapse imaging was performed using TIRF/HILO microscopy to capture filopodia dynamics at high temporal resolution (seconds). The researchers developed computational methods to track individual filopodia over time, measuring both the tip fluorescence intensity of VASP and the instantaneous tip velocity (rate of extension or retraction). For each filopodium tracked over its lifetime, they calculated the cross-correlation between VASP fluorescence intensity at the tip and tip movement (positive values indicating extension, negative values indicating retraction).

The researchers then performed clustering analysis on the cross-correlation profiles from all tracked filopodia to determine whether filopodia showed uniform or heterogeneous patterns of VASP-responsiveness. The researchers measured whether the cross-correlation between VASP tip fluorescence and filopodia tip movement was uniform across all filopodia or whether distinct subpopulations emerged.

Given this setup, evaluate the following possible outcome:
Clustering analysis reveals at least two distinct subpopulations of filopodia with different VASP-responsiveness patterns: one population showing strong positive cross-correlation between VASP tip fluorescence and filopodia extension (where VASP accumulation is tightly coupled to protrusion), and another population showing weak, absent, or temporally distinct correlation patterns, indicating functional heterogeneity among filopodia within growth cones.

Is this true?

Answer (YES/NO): YES